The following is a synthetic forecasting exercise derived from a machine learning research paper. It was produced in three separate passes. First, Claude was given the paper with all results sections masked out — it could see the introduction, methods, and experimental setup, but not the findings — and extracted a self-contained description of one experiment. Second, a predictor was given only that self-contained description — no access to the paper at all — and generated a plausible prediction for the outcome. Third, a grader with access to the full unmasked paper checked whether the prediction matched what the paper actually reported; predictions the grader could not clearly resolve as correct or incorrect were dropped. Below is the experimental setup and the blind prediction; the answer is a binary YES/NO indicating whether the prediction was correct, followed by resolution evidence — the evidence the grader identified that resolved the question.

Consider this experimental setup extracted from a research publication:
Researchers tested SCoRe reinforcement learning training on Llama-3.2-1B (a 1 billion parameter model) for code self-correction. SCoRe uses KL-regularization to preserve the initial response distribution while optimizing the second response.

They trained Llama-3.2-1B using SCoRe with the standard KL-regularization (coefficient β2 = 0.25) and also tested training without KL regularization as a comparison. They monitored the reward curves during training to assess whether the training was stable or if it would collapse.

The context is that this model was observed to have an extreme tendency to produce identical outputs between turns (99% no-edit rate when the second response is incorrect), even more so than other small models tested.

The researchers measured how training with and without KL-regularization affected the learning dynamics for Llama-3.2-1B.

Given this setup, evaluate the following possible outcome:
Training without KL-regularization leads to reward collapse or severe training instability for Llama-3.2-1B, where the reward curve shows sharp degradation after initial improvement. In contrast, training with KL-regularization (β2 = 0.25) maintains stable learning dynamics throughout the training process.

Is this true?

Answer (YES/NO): NO